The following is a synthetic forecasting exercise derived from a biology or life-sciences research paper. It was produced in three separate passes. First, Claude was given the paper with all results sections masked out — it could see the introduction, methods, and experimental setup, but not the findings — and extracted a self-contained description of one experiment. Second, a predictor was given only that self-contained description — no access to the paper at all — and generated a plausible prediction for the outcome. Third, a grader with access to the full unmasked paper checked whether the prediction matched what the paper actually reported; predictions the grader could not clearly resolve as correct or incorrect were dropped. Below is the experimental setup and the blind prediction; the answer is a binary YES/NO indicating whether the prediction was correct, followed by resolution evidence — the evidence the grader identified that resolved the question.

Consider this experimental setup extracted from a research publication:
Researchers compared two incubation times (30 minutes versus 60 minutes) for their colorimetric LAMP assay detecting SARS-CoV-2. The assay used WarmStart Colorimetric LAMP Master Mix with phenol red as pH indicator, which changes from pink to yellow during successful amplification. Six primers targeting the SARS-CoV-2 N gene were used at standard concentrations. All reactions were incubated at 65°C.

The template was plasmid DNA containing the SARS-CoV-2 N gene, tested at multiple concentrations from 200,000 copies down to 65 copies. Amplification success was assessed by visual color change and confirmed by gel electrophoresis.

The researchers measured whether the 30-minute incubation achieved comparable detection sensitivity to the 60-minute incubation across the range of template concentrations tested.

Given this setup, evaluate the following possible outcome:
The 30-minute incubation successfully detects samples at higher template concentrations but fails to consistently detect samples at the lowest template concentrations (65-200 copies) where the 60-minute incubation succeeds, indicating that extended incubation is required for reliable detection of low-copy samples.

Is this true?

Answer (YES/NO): YES